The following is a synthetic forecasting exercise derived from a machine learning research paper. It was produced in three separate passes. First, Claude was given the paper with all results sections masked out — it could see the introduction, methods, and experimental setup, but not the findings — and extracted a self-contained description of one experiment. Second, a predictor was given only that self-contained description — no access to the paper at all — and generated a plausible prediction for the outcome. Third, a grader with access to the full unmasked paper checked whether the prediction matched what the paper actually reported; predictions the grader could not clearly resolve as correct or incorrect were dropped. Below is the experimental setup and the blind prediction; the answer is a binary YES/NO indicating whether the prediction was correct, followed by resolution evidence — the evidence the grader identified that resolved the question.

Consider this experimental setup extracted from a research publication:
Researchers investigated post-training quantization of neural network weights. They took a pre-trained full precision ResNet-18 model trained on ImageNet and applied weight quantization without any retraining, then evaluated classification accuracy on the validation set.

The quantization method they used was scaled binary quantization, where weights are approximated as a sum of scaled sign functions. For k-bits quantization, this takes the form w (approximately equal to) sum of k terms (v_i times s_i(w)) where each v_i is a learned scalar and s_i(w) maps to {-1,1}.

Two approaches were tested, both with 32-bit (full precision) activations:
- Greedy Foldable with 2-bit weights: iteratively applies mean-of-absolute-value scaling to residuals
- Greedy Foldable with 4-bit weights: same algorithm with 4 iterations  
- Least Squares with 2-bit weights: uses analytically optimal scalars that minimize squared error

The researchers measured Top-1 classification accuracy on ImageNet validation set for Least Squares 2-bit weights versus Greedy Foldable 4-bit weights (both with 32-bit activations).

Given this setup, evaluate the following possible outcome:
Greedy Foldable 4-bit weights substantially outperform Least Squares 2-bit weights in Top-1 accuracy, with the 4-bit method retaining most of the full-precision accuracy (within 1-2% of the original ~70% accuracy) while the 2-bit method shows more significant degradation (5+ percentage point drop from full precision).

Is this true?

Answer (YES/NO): NO